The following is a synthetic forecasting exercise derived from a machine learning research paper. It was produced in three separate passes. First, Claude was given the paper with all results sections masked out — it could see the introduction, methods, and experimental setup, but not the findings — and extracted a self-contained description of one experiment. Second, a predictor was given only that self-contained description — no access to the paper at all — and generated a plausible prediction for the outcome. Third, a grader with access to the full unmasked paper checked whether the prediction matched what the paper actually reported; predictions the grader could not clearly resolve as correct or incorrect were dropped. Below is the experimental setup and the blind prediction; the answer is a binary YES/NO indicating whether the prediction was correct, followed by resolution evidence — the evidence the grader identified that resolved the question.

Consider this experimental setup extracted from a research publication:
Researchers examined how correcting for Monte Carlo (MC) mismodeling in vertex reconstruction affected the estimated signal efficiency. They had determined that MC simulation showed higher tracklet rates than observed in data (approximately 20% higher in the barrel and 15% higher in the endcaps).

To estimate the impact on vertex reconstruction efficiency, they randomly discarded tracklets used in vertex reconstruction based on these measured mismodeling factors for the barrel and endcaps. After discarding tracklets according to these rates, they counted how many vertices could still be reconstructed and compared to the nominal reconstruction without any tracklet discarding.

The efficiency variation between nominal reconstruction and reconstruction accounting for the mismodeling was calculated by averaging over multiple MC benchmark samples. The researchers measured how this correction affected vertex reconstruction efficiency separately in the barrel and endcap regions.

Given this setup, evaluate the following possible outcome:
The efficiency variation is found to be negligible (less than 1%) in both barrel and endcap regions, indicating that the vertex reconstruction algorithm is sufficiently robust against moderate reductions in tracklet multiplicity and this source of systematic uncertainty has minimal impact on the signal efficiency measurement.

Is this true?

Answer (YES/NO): NO